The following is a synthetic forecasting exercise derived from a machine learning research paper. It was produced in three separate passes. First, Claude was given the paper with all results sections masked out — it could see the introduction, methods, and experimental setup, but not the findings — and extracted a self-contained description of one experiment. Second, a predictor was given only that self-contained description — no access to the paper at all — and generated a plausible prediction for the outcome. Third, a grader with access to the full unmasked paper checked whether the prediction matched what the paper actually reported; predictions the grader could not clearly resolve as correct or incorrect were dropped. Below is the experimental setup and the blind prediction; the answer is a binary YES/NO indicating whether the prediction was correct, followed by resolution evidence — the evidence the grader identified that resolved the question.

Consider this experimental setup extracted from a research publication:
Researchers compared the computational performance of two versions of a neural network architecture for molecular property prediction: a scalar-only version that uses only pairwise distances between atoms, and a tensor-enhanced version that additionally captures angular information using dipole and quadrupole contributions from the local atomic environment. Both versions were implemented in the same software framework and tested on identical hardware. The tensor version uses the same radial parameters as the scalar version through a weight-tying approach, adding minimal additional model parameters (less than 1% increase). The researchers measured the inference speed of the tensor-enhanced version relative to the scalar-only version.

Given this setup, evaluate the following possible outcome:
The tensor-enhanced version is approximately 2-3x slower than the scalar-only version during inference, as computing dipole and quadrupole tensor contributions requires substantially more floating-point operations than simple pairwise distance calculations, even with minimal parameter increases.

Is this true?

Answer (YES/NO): NO